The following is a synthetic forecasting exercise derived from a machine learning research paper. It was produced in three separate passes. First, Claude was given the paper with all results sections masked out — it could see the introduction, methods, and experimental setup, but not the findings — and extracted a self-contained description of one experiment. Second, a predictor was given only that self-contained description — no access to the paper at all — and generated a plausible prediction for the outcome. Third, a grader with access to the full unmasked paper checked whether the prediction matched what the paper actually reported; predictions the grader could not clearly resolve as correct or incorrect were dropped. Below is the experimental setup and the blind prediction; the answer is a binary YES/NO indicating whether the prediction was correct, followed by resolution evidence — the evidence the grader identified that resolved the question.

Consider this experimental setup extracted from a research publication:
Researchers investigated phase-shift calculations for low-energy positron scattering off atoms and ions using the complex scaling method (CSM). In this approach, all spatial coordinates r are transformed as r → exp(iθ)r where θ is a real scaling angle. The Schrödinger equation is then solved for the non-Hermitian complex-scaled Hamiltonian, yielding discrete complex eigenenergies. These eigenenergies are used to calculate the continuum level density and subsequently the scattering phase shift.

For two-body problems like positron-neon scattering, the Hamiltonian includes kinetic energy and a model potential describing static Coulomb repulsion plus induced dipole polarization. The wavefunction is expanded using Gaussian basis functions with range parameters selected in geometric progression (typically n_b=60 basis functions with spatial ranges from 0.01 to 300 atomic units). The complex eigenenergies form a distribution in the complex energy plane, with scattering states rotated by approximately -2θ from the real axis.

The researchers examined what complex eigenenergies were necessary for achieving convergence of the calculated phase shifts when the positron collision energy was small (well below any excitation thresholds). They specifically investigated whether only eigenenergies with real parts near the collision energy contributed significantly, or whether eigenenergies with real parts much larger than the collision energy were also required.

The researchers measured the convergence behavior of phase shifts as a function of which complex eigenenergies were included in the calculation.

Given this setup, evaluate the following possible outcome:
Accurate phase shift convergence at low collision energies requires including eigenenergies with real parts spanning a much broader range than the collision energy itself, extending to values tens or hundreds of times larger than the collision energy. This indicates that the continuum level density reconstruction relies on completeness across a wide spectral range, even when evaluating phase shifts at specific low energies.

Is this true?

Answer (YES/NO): YES